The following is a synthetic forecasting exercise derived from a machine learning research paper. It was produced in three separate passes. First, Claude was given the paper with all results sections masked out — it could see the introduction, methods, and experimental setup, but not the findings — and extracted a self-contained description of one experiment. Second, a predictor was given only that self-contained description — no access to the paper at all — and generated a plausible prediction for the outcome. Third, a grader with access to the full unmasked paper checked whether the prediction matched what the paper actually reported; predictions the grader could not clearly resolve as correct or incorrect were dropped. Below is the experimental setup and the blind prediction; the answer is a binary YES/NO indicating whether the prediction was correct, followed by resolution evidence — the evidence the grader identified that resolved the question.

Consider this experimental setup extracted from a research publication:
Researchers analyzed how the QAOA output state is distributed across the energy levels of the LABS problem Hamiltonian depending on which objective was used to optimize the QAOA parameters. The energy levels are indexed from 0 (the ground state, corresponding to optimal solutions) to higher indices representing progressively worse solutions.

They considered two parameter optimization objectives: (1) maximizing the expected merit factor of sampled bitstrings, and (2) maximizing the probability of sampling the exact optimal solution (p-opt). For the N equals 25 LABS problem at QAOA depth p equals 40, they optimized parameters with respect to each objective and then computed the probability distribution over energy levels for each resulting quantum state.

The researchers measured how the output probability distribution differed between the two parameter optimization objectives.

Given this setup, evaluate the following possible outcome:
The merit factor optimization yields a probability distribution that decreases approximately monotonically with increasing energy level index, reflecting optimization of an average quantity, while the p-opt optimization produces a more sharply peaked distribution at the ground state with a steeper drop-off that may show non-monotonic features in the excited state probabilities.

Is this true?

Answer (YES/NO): NO